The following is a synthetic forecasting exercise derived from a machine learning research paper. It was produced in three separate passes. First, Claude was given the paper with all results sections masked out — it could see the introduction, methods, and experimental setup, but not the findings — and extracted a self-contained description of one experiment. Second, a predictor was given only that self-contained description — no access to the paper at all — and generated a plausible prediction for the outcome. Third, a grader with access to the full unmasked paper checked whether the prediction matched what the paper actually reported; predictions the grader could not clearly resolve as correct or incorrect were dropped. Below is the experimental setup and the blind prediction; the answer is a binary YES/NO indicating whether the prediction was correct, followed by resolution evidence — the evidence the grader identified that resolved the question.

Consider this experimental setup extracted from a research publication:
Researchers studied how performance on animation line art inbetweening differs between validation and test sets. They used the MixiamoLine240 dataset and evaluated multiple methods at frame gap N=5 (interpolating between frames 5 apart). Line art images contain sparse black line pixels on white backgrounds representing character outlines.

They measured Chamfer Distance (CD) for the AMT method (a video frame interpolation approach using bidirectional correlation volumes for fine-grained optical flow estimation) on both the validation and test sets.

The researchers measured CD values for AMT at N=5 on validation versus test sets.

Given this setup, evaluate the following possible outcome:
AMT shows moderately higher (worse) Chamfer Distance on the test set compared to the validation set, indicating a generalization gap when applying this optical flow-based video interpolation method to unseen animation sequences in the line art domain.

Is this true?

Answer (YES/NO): YES